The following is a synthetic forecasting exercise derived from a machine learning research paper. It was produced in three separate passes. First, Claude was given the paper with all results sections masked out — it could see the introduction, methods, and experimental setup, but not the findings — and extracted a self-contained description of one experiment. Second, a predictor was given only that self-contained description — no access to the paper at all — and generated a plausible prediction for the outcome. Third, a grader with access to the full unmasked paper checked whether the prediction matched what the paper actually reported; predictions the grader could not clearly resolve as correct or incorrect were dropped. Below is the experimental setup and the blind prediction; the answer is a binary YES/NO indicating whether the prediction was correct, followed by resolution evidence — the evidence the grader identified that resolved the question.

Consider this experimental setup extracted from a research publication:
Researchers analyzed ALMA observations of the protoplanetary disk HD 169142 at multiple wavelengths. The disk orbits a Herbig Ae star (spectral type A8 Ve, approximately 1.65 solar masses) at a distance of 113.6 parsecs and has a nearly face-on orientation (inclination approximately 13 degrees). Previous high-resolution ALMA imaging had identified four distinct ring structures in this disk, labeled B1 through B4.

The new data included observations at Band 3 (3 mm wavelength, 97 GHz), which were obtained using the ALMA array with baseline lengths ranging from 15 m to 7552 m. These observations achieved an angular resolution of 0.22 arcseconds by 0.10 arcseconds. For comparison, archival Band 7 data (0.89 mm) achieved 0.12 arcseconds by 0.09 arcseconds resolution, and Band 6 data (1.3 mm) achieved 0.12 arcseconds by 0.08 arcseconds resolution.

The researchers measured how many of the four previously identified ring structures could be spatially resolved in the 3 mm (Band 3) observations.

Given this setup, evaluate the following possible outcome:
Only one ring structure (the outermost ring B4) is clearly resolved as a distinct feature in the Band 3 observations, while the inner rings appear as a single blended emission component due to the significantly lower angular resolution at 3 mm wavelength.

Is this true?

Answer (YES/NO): NO